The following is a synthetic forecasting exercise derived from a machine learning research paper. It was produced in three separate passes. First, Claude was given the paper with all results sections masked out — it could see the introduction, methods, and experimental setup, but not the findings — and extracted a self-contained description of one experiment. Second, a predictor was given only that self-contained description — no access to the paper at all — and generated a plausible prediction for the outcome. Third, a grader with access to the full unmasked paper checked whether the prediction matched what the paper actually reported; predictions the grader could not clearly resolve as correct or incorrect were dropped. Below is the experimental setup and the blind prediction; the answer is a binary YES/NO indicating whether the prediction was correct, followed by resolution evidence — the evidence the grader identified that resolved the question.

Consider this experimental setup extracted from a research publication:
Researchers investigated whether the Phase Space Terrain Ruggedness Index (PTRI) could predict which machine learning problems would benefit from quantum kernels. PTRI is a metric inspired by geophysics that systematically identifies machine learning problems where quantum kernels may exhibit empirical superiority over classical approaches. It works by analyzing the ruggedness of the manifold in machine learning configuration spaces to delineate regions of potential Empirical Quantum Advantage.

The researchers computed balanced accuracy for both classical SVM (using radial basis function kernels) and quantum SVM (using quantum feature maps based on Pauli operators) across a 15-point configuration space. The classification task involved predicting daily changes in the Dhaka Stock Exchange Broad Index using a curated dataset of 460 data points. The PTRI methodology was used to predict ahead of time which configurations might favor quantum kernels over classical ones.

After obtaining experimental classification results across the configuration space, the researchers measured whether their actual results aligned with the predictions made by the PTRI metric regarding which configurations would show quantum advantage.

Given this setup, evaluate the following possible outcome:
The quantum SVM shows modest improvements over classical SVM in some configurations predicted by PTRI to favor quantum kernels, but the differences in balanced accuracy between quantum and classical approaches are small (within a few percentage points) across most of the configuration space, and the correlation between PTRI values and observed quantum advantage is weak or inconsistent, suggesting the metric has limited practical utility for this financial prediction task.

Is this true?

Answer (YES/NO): NO